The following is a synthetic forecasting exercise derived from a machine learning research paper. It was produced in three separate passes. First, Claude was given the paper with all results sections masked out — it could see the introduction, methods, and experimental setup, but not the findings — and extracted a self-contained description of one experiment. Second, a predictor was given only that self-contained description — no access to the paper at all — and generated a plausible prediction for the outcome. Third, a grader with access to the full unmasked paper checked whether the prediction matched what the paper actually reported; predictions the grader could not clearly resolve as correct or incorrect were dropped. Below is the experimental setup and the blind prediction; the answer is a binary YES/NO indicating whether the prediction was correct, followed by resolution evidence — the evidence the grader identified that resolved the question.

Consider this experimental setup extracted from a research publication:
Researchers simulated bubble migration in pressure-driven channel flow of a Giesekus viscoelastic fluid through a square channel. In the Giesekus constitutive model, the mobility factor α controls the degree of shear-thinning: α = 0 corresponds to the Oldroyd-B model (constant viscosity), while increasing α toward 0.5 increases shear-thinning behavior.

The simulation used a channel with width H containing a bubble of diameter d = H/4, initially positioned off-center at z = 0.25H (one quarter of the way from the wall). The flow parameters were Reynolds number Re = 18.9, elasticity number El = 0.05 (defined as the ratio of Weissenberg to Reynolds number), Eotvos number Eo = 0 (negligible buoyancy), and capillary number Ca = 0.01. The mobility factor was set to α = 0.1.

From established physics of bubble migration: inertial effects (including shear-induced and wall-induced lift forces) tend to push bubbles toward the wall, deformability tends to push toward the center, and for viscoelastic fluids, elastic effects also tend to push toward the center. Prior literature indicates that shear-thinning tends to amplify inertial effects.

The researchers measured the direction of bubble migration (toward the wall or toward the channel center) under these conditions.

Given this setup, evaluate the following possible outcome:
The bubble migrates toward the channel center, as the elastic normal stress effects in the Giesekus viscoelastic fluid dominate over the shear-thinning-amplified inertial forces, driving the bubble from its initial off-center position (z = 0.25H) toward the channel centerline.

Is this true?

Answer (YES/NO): NO